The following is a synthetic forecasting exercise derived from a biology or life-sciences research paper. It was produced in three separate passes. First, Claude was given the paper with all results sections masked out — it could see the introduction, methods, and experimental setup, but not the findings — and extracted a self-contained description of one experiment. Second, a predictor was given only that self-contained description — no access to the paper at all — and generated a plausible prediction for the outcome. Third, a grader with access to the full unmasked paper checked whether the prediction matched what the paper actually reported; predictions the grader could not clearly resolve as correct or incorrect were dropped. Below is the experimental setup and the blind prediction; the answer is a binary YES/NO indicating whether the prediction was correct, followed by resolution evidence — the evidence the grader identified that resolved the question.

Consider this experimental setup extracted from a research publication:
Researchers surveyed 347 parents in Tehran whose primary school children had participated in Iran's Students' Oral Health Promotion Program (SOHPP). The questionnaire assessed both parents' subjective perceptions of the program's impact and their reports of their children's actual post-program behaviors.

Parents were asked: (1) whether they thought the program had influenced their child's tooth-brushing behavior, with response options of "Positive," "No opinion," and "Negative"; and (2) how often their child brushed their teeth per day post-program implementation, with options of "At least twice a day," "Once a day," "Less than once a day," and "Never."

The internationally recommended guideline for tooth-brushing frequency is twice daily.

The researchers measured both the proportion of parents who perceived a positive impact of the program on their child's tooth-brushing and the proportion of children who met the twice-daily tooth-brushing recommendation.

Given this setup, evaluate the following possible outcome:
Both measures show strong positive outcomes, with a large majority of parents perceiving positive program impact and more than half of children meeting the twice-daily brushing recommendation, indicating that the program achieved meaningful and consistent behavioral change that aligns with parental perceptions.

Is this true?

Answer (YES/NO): NO